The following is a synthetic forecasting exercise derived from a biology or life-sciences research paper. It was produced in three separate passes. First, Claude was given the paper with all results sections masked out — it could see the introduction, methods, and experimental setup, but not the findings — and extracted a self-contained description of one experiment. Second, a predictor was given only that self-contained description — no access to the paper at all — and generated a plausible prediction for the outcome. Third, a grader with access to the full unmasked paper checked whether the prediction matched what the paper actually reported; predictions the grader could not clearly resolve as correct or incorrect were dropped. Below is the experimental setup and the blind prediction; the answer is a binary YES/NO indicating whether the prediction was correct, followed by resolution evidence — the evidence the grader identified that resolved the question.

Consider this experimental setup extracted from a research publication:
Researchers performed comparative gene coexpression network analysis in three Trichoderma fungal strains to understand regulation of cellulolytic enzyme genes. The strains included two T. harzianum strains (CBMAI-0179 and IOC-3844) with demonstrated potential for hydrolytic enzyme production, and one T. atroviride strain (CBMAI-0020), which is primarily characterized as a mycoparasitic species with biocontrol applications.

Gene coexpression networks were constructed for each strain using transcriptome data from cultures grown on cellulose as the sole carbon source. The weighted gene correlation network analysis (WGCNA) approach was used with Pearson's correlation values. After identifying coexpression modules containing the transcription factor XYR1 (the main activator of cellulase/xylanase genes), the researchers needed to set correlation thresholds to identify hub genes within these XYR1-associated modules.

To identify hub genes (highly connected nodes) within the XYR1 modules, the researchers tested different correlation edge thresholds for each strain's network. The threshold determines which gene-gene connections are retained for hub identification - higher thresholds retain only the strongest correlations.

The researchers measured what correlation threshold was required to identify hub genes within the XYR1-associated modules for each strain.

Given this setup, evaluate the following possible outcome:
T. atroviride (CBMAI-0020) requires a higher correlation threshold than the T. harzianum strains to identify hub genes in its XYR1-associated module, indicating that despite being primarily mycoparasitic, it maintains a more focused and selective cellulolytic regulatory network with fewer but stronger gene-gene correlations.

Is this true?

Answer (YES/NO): NO